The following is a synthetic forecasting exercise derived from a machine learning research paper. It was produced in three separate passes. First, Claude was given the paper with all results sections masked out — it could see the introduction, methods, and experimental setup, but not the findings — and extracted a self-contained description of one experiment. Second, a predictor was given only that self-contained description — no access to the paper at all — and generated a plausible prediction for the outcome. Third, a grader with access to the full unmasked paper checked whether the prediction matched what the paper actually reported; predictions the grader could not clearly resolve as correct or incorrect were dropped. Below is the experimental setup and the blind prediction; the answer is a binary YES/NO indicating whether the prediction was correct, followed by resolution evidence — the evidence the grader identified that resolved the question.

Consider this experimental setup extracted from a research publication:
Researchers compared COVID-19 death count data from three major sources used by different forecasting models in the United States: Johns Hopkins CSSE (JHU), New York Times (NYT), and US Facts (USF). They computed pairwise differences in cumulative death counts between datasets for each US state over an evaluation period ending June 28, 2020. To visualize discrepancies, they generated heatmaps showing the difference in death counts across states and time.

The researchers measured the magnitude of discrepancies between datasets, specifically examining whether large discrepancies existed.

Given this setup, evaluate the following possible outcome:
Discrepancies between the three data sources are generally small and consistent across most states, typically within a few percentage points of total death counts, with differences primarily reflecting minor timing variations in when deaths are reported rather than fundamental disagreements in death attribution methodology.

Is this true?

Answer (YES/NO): NO